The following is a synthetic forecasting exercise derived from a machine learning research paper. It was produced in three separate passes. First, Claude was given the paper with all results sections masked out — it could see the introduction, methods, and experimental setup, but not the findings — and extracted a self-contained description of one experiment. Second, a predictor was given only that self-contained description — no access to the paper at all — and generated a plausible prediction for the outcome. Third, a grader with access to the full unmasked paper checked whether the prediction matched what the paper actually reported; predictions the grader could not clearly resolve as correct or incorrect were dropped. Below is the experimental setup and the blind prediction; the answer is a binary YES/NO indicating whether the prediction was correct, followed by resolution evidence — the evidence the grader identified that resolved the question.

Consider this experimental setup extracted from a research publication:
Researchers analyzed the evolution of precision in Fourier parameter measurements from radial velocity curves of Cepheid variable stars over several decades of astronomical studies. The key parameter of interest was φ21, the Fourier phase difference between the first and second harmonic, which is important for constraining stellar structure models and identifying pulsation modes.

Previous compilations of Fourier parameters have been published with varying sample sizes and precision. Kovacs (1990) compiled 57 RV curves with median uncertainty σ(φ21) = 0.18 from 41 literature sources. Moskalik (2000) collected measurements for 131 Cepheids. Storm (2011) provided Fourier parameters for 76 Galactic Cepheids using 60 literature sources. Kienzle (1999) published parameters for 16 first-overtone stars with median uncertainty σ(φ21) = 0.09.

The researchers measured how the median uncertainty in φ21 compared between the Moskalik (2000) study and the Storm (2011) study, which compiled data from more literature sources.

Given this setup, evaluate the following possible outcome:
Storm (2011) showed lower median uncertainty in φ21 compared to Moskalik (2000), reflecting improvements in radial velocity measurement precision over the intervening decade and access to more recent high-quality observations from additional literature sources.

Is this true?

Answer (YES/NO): NO